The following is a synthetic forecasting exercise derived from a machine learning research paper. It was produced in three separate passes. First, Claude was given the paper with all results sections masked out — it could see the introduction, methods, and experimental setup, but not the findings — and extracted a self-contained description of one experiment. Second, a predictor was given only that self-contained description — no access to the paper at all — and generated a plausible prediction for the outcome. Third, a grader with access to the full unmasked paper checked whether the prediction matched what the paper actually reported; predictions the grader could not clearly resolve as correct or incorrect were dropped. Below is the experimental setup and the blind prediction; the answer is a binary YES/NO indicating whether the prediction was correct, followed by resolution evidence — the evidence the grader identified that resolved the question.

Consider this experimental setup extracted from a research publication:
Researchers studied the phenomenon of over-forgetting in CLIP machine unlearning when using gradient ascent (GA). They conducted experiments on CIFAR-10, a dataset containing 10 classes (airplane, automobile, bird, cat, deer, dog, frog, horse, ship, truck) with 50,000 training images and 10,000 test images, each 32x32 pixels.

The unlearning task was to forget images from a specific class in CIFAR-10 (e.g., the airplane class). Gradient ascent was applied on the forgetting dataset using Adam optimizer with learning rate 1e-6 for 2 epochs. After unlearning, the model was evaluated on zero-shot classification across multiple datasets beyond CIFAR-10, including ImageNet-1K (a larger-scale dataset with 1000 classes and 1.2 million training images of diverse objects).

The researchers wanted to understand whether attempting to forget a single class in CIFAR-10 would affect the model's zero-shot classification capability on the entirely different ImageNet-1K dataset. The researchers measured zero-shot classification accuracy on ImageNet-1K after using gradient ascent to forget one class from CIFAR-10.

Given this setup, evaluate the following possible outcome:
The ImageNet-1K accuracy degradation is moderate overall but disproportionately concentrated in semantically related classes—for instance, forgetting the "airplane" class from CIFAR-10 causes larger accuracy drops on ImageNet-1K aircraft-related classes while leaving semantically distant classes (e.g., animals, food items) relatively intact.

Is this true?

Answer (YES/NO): NO